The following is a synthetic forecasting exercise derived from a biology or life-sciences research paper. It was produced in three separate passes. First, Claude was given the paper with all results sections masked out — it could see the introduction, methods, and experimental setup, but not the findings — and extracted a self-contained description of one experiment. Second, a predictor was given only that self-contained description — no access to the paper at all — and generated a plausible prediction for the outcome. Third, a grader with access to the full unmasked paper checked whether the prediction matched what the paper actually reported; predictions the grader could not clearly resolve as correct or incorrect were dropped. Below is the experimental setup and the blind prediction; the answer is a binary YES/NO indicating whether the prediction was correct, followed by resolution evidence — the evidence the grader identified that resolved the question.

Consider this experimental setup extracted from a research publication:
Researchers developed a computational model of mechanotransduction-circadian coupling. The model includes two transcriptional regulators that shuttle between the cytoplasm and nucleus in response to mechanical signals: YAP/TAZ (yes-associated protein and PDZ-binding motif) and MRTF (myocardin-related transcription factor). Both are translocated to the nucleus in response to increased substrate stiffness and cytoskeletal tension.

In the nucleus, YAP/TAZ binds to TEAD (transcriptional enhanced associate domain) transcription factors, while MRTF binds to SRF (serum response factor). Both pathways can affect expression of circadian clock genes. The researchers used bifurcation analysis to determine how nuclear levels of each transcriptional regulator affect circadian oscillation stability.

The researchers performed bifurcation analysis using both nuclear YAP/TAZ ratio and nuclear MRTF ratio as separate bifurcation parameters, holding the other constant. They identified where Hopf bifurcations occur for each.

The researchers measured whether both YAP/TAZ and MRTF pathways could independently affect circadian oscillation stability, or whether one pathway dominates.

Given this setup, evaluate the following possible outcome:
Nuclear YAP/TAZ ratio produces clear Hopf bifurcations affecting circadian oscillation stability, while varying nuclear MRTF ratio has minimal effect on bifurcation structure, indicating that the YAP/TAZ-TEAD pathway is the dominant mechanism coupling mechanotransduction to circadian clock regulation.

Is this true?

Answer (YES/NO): YES